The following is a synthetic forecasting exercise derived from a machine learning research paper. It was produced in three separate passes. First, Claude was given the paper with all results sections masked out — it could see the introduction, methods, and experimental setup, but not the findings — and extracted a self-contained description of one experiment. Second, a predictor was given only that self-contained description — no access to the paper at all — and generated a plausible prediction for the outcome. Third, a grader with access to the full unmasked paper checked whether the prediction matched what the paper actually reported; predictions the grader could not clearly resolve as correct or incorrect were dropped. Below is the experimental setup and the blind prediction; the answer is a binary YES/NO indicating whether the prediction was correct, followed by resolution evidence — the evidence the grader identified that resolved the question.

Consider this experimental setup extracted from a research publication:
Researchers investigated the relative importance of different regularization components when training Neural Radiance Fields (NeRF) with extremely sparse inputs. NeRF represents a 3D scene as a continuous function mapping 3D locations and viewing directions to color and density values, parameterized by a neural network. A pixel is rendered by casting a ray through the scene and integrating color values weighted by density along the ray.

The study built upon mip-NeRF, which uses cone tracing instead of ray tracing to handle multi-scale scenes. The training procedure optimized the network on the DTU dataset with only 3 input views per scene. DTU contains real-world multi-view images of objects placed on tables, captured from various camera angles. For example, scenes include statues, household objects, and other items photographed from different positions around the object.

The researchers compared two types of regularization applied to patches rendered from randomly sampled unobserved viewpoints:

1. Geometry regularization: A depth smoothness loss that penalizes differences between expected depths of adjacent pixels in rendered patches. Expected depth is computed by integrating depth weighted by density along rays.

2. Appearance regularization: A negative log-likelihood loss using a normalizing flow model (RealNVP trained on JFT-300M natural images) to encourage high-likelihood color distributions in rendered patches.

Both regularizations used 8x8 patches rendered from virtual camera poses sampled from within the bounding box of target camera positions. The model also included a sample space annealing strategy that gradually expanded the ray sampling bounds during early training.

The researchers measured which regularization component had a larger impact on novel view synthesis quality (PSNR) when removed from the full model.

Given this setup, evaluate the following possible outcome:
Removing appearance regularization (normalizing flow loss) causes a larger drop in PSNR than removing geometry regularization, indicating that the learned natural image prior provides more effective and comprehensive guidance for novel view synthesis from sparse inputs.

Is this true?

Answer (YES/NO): NO